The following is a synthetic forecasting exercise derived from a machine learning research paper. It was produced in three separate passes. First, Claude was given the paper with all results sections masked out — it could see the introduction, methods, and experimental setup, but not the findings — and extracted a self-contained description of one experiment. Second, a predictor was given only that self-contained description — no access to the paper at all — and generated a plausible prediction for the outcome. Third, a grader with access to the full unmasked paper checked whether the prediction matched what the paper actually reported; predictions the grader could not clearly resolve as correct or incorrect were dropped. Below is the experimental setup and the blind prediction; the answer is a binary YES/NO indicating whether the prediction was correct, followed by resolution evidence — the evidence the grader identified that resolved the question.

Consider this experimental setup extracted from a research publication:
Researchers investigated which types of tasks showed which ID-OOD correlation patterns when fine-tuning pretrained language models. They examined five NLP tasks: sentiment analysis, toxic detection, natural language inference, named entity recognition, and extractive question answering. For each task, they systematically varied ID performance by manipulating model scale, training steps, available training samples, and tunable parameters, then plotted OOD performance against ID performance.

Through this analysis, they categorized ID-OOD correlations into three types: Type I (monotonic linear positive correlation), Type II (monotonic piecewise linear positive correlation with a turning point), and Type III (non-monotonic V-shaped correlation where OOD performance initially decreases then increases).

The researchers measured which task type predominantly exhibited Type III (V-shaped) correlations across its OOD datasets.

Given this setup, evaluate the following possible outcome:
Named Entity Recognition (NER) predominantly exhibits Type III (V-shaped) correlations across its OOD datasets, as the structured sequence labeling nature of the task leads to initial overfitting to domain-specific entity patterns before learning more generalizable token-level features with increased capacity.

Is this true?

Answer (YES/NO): NO